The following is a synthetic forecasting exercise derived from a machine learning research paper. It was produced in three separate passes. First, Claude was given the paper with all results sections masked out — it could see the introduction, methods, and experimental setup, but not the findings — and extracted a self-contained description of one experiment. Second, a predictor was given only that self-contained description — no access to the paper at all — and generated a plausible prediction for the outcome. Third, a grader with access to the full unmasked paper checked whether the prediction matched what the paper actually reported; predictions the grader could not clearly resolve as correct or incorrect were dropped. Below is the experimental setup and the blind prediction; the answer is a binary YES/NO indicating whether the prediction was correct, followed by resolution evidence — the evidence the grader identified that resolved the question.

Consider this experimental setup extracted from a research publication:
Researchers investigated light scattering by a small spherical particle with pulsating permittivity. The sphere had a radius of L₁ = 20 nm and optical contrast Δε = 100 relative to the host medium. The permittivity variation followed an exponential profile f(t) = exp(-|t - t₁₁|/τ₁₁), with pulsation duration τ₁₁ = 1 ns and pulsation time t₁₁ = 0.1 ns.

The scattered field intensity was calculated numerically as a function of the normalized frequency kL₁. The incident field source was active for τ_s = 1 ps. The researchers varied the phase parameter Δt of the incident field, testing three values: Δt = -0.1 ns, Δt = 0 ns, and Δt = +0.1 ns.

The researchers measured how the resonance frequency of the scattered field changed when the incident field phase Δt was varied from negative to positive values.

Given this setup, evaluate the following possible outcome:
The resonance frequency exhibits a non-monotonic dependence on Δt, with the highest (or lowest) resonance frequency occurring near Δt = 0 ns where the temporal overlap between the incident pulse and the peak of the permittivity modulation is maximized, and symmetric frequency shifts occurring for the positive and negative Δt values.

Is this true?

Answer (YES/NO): NO